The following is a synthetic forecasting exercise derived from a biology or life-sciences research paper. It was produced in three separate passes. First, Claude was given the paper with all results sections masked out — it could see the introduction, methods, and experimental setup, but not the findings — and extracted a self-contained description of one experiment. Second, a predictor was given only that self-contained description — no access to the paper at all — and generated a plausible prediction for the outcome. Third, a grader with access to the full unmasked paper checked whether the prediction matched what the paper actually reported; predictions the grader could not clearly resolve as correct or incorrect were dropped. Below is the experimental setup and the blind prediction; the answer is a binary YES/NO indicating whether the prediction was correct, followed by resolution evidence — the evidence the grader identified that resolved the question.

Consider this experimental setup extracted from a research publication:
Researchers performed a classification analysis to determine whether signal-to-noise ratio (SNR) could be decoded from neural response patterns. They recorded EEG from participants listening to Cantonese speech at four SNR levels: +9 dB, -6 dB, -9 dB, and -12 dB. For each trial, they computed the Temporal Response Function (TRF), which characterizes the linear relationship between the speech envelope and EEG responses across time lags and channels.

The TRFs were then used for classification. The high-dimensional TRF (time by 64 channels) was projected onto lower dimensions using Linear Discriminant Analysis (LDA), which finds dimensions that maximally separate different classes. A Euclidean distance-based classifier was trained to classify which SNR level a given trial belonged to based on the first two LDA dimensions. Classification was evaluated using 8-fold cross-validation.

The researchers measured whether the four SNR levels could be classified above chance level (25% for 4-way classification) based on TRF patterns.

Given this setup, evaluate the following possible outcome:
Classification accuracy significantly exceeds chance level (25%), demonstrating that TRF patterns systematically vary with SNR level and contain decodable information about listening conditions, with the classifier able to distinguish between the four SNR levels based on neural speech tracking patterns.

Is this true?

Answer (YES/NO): YES